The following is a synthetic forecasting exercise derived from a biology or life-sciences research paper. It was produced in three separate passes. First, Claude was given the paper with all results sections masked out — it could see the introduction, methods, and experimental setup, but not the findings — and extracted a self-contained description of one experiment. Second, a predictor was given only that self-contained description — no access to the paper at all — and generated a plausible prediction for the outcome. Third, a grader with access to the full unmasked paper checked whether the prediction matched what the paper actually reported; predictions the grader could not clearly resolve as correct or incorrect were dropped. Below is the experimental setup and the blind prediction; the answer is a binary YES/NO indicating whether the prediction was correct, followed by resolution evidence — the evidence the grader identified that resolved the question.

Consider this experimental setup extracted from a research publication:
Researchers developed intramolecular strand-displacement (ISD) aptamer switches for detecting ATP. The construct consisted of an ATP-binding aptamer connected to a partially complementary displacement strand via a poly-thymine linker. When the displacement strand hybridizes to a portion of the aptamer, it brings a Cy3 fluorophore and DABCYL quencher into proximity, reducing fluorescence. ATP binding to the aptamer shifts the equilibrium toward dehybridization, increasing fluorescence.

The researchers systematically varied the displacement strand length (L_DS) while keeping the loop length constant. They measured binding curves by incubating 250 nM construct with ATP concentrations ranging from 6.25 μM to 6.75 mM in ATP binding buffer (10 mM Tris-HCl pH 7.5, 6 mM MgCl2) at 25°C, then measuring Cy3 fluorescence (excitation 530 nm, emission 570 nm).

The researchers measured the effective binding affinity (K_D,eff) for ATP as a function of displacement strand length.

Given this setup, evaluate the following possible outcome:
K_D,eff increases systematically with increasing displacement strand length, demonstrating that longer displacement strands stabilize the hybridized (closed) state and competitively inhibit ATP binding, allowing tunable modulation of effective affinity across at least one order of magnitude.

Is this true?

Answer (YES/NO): YES